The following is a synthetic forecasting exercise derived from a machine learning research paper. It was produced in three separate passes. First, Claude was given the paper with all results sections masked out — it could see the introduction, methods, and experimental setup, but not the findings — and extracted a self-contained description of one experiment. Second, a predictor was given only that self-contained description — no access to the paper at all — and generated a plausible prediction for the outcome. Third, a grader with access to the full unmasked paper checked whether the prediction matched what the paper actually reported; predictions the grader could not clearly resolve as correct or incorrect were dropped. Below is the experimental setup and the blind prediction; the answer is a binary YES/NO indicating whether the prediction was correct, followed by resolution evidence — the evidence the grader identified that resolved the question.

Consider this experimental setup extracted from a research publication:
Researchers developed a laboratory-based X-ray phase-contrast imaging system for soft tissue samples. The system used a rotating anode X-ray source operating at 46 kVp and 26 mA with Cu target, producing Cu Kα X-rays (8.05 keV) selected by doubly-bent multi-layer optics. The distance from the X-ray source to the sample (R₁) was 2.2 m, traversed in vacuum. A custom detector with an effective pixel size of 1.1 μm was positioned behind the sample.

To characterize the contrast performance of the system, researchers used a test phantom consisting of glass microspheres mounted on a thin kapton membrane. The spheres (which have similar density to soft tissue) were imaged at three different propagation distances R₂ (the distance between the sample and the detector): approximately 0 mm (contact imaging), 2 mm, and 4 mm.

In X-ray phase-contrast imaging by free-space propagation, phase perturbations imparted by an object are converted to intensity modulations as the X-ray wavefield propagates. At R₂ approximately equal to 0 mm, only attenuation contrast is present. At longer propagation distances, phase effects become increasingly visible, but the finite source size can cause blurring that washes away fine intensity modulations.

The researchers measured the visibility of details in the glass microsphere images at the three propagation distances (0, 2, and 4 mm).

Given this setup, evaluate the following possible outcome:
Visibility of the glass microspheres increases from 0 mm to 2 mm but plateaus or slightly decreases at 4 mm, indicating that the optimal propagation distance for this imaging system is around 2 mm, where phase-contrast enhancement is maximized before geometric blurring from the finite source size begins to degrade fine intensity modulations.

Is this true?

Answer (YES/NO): NO